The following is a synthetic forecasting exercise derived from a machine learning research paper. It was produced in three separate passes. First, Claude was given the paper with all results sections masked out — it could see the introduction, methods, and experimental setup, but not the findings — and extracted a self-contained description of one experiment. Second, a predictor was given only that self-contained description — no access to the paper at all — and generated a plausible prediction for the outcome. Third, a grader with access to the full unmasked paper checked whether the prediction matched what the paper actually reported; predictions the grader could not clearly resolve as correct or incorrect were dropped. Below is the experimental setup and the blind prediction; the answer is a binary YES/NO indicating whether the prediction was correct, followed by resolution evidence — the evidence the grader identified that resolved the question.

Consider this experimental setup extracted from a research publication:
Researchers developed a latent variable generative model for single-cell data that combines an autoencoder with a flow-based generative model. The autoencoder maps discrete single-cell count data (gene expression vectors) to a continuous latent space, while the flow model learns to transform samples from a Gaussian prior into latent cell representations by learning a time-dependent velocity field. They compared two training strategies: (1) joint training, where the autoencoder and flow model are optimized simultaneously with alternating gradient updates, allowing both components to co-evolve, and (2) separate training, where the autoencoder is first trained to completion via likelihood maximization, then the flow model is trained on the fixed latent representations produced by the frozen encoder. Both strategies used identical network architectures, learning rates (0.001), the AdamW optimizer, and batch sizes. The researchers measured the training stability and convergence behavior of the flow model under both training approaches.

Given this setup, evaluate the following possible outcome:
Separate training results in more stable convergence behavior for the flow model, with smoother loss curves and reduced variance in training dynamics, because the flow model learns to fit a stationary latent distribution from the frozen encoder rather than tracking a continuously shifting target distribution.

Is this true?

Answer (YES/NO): YES